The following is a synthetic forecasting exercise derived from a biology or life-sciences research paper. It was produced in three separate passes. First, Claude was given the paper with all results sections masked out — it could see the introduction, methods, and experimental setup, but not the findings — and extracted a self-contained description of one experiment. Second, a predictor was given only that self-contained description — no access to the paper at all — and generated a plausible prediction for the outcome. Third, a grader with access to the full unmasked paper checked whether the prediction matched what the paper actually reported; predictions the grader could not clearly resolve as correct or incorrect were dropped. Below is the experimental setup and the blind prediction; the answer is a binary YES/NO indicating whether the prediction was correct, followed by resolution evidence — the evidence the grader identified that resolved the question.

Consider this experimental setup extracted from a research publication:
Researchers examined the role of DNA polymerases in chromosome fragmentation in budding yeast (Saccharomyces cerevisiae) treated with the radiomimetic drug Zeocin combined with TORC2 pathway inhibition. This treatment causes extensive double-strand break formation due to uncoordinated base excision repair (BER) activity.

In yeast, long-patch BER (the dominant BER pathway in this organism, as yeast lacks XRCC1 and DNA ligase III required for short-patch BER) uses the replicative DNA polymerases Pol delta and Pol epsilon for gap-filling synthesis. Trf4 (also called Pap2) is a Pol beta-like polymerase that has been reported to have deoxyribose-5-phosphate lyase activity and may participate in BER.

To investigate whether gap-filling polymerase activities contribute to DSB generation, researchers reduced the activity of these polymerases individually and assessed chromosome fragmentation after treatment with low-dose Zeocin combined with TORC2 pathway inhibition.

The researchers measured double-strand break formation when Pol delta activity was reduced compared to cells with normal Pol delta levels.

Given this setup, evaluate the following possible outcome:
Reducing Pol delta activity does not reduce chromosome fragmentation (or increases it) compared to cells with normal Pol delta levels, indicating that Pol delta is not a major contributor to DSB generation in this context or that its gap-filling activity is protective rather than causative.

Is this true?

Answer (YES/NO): NO